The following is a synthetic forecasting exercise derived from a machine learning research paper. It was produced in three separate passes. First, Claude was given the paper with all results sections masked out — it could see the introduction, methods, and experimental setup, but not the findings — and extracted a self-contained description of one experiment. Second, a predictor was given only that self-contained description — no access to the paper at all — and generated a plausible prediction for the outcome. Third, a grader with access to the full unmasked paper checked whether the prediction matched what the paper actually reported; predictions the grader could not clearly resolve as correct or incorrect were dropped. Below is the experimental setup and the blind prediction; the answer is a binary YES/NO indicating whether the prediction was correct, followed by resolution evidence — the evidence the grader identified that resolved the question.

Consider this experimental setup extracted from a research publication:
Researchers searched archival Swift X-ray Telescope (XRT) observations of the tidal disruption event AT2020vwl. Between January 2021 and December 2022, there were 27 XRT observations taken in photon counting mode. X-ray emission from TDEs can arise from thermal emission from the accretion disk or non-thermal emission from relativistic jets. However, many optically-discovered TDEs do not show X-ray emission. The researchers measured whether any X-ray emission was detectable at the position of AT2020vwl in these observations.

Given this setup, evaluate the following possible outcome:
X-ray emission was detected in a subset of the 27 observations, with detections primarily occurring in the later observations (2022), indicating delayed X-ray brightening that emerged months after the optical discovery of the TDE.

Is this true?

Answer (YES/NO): NO